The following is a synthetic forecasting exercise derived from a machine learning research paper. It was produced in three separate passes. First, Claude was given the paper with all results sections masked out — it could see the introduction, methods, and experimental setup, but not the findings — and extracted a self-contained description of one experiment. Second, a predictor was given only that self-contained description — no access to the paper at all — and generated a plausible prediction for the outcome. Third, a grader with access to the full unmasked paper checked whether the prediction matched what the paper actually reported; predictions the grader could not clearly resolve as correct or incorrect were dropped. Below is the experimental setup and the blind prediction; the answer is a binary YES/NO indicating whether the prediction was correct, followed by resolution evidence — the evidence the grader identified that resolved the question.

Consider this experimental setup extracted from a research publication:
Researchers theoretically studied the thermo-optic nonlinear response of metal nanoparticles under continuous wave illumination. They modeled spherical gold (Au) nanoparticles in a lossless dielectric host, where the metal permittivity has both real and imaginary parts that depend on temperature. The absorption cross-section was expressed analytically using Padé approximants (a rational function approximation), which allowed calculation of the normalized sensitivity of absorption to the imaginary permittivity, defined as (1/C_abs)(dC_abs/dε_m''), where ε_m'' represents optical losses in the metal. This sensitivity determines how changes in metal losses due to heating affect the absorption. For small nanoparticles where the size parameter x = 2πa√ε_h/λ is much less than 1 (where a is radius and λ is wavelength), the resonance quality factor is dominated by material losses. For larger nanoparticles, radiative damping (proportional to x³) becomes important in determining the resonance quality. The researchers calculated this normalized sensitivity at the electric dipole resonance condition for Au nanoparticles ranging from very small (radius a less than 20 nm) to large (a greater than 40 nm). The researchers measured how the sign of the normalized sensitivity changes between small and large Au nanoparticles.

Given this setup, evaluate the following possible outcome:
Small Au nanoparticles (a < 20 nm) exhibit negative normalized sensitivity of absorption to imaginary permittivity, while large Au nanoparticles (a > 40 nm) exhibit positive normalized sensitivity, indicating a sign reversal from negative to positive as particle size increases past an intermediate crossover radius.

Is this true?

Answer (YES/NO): YES